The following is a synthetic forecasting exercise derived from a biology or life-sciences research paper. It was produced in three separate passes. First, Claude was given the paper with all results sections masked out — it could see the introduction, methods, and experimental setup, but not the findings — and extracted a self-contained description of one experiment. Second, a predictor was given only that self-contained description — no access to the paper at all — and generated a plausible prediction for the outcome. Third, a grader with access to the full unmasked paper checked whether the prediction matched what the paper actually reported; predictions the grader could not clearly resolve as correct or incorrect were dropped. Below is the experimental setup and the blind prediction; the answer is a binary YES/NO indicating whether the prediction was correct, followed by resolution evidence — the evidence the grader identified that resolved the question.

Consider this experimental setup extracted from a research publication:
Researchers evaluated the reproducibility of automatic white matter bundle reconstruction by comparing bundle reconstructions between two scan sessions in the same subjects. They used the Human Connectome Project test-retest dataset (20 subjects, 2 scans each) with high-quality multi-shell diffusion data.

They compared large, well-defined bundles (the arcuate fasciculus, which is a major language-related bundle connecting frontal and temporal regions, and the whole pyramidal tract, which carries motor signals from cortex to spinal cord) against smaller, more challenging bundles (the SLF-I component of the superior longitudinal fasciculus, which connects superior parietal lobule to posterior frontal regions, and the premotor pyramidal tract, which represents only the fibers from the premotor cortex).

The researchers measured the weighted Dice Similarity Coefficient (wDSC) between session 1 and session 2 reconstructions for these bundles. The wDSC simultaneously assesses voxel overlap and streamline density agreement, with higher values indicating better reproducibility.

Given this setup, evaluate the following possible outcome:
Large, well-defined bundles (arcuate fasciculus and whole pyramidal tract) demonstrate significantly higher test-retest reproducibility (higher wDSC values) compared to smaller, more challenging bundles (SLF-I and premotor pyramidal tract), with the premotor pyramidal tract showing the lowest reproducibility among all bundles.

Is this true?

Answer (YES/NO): NO